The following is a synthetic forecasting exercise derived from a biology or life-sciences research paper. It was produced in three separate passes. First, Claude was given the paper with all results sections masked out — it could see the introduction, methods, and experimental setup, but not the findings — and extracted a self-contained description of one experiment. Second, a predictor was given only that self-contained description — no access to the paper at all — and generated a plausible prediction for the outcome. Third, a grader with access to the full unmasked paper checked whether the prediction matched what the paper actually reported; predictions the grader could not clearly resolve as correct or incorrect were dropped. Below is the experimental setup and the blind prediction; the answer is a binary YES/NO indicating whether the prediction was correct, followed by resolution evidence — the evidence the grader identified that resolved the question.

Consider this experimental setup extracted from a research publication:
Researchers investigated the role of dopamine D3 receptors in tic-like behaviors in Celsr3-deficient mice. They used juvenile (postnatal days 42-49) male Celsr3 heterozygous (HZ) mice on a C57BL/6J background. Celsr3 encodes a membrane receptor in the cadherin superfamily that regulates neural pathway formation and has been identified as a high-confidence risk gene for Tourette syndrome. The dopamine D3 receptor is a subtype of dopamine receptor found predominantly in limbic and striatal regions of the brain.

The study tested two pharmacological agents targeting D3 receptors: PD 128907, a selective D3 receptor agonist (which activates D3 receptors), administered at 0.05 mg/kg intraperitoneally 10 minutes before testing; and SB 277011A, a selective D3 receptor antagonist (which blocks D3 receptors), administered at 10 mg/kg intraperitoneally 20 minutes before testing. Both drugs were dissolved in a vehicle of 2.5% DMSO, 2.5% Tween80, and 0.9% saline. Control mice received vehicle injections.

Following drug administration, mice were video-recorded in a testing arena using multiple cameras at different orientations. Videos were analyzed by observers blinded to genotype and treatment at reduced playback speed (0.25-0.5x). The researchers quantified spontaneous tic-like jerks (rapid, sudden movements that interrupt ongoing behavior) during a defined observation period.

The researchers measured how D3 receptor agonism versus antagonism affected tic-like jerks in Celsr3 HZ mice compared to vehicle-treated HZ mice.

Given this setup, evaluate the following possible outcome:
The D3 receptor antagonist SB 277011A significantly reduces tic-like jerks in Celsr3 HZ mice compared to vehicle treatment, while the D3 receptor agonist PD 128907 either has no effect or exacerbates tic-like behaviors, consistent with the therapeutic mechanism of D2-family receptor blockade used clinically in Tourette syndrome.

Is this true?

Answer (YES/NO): YES